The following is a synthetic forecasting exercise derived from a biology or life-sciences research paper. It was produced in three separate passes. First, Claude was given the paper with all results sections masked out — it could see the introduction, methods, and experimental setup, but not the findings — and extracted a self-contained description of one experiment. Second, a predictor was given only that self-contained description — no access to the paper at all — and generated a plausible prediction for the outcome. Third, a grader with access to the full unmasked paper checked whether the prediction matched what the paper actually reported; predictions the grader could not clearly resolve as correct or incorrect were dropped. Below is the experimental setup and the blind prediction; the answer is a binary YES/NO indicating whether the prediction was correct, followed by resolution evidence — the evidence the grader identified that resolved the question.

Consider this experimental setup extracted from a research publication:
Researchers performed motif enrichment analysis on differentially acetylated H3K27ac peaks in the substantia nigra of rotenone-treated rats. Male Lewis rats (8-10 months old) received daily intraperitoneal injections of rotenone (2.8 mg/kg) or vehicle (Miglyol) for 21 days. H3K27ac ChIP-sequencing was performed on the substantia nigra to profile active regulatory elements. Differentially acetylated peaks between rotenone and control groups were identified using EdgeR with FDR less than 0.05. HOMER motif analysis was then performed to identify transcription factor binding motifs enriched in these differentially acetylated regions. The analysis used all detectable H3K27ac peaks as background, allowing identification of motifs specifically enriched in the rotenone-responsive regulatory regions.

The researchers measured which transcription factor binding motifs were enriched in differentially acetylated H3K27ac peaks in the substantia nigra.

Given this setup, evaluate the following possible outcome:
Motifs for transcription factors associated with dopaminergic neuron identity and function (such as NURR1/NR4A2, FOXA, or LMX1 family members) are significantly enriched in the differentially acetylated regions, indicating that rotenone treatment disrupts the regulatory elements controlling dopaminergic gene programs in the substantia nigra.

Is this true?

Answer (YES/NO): NO